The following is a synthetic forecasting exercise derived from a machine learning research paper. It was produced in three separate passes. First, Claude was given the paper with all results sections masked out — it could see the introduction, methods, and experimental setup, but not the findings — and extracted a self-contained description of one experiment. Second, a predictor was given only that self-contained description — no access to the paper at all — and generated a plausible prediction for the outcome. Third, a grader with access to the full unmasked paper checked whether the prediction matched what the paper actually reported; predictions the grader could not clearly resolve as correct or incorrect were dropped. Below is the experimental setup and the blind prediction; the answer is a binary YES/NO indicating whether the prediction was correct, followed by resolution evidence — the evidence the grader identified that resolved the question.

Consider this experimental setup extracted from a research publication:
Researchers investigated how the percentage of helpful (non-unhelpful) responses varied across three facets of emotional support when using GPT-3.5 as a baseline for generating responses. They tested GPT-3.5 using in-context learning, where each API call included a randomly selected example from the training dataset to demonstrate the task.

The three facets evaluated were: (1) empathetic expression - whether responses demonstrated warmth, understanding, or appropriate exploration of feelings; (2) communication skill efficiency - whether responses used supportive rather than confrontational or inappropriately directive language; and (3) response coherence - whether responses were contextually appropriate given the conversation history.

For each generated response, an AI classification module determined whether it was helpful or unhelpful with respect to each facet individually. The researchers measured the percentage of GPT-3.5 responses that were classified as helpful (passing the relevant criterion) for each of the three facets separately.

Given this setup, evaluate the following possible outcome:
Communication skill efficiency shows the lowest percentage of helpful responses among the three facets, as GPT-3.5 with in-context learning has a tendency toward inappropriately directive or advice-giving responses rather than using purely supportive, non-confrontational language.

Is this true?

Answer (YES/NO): YES